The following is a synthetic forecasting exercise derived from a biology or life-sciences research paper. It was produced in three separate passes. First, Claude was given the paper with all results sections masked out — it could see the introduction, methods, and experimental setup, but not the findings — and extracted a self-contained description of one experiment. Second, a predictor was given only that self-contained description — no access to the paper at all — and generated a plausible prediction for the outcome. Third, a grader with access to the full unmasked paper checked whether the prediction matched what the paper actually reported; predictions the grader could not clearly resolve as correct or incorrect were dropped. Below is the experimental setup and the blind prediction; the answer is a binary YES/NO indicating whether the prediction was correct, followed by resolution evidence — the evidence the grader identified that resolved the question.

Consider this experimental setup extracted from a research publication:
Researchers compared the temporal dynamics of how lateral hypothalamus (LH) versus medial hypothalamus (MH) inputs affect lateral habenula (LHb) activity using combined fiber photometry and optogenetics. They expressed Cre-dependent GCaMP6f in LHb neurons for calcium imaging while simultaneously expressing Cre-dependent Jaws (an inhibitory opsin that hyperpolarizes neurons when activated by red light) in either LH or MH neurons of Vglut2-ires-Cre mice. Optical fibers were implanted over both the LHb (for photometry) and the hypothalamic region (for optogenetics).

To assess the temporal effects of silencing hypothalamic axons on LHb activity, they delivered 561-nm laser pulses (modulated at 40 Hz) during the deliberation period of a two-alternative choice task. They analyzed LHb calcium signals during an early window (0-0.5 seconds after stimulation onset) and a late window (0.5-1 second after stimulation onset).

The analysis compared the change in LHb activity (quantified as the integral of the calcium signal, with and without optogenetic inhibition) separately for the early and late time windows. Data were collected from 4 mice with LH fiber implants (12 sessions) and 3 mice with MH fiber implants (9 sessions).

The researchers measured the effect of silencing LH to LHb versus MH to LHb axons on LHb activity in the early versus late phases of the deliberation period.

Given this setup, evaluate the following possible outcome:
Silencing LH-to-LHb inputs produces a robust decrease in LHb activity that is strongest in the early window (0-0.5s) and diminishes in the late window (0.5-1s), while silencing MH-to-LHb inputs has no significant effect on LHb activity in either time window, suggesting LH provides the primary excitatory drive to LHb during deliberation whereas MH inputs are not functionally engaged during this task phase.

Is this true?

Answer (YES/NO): NO